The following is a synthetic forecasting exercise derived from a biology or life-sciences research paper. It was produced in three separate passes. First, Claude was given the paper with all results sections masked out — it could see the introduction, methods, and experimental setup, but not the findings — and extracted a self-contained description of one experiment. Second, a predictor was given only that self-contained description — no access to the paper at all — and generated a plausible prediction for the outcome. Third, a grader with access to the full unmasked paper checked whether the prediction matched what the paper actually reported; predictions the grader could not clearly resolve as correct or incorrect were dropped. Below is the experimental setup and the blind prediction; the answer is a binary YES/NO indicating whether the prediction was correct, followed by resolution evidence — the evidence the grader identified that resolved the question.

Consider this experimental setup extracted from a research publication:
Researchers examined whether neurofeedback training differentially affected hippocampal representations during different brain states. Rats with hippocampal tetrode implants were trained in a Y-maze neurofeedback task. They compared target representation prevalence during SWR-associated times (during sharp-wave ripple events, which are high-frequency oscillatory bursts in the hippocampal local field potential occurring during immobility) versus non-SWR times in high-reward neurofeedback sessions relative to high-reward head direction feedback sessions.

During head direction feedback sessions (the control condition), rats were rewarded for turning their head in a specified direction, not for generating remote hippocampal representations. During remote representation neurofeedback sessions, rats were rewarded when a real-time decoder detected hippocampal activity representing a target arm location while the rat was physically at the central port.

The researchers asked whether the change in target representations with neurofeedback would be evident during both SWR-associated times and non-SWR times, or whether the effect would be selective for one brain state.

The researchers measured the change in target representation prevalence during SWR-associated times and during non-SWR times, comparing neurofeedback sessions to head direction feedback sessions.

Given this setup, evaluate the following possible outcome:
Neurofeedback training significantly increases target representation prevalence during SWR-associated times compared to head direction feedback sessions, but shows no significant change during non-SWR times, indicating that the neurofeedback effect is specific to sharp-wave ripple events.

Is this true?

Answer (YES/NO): NO